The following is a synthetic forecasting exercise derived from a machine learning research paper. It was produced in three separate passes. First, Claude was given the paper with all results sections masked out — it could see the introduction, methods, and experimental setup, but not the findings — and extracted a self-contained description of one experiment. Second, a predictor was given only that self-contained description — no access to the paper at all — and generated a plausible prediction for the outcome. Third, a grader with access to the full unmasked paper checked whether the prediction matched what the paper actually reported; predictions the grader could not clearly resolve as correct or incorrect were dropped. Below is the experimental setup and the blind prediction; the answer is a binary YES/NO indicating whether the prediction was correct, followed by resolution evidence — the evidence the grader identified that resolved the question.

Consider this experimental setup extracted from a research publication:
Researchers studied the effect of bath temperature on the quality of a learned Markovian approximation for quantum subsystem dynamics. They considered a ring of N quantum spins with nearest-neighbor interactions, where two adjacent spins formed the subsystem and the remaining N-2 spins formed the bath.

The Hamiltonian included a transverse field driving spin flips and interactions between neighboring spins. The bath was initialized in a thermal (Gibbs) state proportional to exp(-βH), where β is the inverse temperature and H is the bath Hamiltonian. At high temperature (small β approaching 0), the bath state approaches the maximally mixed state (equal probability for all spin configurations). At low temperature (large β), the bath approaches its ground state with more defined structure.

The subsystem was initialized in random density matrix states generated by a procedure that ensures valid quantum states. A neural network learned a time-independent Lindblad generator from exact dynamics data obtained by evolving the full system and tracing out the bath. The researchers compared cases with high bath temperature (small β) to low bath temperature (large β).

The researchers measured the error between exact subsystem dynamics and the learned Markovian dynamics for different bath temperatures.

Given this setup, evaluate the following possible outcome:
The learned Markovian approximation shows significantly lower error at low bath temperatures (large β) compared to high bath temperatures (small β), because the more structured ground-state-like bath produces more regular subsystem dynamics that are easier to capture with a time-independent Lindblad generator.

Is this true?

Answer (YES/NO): NO